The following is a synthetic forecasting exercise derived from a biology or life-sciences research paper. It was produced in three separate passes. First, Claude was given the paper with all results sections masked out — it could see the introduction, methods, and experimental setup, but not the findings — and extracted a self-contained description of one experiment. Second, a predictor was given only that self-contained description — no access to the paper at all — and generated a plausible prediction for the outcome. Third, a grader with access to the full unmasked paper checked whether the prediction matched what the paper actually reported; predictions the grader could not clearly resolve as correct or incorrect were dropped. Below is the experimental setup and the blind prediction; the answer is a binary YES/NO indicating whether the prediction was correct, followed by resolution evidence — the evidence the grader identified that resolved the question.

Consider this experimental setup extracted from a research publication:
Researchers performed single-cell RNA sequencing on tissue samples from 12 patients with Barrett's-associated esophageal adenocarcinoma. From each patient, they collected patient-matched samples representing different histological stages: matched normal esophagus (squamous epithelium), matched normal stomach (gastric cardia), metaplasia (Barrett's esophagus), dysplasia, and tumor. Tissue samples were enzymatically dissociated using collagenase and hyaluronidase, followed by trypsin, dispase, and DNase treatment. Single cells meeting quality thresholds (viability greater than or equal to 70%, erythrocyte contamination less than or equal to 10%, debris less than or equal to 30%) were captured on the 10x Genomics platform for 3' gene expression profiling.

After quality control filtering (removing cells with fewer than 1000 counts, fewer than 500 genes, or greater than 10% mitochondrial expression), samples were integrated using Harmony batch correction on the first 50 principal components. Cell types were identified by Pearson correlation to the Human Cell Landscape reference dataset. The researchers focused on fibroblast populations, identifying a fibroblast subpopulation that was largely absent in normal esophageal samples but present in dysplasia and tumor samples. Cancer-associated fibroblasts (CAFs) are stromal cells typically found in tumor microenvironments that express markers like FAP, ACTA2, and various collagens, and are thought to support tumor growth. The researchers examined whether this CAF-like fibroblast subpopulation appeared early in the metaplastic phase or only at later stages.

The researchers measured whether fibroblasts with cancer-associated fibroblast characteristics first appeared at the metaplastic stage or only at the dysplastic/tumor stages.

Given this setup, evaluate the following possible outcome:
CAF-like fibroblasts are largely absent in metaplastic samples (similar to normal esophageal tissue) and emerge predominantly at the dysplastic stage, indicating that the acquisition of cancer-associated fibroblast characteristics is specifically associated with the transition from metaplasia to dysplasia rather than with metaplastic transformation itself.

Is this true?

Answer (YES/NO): NO